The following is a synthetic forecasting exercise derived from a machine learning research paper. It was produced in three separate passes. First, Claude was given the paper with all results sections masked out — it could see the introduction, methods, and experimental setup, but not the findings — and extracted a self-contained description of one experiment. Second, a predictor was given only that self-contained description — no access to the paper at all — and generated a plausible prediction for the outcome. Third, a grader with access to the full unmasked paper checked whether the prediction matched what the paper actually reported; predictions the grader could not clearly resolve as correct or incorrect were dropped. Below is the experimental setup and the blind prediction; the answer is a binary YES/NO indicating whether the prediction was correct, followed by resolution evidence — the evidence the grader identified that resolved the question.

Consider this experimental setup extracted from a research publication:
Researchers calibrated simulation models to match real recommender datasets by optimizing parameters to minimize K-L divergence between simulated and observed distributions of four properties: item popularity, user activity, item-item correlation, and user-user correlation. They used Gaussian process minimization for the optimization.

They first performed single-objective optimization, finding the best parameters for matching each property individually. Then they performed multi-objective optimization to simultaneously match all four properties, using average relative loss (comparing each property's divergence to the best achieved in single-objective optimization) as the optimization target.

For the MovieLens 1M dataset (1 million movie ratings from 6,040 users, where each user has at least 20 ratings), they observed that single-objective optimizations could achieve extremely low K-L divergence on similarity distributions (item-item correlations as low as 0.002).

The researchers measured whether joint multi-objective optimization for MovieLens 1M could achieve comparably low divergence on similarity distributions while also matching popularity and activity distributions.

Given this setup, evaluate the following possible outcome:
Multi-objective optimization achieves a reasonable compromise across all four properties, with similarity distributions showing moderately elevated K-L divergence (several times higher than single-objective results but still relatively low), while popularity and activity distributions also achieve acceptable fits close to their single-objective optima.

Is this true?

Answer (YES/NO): NO